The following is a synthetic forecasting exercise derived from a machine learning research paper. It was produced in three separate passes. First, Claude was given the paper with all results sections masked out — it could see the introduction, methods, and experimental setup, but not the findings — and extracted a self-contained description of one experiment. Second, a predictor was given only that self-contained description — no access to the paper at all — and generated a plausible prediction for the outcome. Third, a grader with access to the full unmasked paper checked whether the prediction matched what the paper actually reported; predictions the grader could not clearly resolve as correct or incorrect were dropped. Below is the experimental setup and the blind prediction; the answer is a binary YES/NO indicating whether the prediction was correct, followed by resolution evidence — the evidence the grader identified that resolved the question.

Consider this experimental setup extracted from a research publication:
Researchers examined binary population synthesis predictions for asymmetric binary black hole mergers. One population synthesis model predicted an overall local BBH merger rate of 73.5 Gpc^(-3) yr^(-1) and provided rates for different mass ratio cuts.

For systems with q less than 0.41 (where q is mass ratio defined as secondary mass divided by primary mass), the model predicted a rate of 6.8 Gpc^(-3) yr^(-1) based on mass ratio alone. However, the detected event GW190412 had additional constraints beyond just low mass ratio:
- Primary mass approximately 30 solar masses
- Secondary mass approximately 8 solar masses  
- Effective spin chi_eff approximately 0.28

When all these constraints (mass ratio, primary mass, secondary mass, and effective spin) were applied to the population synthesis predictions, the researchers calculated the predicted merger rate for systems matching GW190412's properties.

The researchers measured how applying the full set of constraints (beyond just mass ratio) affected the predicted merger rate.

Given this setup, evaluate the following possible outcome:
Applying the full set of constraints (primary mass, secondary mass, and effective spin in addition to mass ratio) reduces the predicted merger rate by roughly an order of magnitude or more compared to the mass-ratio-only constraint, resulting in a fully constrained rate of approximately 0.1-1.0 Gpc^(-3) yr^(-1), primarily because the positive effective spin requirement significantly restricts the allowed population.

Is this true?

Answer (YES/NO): YES